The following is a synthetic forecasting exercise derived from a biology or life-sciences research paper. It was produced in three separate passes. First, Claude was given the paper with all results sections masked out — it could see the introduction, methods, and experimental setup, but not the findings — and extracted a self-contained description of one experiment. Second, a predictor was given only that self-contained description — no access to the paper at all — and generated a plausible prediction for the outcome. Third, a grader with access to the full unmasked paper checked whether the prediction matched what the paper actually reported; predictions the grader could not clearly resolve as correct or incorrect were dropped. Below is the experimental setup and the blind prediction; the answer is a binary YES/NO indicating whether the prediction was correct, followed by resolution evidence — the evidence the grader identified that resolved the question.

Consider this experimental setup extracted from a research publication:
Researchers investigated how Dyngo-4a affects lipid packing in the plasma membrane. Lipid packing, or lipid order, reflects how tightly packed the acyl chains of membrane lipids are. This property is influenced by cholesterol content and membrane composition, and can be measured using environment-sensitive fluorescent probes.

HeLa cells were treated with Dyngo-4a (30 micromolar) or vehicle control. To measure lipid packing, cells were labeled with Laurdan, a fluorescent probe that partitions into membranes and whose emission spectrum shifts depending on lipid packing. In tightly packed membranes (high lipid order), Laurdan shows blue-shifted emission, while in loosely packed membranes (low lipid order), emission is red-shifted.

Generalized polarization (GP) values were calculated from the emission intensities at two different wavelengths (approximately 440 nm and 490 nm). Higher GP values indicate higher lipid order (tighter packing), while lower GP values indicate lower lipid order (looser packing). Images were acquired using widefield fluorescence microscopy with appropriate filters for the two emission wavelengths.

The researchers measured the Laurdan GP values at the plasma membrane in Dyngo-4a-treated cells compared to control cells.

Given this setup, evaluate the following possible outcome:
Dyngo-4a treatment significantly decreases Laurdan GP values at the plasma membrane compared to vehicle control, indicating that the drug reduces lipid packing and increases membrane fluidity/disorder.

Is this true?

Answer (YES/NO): YES